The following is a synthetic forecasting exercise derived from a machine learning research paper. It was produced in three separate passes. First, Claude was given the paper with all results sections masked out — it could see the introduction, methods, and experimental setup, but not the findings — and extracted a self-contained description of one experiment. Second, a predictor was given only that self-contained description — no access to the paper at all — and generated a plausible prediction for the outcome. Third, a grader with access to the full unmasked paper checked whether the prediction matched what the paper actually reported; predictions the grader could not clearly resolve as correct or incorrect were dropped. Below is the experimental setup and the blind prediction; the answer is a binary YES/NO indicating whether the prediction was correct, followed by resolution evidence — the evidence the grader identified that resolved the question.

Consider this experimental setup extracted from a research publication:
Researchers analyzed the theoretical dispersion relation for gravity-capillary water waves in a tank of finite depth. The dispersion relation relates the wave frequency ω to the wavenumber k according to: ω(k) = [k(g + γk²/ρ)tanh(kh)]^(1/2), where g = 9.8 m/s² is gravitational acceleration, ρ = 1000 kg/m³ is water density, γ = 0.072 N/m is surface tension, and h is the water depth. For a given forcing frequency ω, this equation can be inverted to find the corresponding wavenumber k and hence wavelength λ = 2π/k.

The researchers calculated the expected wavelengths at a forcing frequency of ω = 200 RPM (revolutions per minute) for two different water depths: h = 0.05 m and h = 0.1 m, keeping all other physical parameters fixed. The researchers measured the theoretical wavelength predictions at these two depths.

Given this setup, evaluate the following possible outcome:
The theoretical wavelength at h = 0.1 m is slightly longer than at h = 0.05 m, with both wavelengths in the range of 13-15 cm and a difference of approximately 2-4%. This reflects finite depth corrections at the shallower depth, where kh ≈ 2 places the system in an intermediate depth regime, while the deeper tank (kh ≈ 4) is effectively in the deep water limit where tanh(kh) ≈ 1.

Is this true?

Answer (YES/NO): YES